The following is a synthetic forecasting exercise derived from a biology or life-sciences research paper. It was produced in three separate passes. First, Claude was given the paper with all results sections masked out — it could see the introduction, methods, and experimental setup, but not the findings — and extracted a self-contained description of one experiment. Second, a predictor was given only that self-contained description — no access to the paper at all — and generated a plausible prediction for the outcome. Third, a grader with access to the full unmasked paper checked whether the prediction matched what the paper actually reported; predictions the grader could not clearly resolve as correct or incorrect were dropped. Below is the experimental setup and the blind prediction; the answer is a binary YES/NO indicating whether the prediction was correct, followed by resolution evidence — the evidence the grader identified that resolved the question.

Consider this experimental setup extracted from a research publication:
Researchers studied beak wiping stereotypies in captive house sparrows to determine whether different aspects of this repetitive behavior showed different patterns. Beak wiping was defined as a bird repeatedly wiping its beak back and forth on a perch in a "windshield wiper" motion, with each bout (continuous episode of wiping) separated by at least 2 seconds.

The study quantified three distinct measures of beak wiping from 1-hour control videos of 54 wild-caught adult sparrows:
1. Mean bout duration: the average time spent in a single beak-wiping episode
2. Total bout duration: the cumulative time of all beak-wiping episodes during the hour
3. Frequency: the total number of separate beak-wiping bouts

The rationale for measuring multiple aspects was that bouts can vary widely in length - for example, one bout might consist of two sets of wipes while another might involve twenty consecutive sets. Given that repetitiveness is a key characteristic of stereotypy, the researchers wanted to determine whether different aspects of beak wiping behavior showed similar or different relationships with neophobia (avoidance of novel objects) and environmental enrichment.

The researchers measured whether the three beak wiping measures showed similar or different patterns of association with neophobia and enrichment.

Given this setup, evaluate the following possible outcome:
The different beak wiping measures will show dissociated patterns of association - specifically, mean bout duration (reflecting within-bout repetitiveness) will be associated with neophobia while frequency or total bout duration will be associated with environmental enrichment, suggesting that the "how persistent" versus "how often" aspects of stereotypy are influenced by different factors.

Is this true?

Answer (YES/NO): NO